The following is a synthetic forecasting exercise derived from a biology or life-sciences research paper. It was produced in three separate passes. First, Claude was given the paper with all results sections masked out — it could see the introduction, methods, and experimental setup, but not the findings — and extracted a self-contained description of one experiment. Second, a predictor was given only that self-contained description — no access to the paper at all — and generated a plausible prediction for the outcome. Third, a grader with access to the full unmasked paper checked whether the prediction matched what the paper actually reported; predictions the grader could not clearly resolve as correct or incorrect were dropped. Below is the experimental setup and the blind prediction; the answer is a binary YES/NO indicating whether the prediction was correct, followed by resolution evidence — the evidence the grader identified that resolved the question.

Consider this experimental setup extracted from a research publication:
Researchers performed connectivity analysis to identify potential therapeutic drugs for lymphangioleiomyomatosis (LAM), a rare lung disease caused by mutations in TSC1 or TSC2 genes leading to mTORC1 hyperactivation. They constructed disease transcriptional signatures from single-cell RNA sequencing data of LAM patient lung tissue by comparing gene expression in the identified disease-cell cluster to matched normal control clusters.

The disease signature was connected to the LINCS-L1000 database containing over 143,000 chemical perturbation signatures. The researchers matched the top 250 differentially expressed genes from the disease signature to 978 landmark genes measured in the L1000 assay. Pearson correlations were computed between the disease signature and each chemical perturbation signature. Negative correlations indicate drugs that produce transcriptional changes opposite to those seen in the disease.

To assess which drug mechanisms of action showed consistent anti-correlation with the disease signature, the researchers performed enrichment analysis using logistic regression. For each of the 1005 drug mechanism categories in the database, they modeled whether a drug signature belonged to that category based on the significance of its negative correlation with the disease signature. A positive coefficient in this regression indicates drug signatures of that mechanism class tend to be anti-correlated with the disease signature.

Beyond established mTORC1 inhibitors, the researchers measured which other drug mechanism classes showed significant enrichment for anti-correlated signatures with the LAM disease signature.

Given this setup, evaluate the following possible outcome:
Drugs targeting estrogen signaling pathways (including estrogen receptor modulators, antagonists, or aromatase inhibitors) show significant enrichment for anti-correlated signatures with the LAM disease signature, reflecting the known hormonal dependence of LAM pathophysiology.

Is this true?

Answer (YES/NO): NO